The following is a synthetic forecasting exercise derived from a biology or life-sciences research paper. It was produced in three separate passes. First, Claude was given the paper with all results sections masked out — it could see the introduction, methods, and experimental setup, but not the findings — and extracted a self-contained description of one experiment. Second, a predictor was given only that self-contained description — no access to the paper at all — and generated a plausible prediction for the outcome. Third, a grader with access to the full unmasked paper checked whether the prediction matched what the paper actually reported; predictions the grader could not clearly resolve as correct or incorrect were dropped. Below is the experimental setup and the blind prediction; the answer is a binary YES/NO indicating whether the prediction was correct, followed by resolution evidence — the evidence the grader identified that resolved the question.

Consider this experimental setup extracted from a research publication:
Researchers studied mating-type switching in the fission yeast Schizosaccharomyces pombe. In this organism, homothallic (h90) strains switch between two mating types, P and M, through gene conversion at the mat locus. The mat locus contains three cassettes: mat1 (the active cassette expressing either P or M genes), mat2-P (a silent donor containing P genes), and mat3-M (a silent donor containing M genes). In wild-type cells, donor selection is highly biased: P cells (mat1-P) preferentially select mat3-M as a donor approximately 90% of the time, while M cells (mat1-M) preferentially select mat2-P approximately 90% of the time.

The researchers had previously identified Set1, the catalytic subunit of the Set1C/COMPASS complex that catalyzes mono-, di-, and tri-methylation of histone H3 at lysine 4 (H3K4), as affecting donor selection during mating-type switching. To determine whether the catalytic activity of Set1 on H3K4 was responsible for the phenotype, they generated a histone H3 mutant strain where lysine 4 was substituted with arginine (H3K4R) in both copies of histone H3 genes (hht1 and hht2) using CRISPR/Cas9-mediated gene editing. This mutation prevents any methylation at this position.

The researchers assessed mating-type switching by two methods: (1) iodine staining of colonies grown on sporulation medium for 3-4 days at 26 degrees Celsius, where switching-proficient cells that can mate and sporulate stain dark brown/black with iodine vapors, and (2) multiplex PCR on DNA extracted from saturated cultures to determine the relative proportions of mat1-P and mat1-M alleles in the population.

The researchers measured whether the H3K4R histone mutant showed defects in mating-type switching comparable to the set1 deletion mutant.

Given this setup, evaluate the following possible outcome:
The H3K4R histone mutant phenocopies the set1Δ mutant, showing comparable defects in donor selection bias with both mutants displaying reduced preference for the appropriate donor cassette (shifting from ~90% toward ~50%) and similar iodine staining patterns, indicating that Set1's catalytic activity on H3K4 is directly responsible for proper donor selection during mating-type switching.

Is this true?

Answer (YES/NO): NO